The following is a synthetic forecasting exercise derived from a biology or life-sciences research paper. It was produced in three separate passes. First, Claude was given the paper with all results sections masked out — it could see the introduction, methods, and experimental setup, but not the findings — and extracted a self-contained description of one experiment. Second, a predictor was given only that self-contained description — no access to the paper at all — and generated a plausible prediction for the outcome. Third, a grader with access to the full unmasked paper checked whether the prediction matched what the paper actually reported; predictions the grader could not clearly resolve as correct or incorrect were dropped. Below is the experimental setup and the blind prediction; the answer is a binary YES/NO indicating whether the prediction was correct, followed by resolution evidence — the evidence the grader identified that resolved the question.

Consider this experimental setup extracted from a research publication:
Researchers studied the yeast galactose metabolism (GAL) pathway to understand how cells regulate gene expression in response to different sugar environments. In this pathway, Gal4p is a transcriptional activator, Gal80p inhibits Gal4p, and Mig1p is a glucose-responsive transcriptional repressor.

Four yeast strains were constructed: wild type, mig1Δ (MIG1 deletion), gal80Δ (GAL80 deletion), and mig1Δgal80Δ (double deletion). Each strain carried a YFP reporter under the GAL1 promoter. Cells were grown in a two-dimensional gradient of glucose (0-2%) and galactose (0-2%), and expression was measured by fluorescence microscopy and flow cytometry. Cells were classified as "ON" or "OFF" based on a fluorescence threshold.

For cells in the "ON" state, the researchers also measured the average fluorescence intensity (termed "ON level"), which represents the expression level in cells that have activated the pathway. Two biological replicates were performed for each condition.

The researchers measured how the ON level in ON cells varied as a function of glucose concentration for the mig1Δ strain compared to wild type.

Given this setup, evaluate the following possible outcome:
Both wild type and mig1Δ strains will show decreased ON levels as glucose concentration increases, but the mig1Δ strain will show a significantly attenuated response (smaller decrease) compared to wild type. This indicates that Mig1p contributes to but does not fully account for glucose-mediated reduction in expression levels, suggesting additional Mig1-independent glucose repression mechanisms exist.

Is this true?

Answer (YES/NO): NO